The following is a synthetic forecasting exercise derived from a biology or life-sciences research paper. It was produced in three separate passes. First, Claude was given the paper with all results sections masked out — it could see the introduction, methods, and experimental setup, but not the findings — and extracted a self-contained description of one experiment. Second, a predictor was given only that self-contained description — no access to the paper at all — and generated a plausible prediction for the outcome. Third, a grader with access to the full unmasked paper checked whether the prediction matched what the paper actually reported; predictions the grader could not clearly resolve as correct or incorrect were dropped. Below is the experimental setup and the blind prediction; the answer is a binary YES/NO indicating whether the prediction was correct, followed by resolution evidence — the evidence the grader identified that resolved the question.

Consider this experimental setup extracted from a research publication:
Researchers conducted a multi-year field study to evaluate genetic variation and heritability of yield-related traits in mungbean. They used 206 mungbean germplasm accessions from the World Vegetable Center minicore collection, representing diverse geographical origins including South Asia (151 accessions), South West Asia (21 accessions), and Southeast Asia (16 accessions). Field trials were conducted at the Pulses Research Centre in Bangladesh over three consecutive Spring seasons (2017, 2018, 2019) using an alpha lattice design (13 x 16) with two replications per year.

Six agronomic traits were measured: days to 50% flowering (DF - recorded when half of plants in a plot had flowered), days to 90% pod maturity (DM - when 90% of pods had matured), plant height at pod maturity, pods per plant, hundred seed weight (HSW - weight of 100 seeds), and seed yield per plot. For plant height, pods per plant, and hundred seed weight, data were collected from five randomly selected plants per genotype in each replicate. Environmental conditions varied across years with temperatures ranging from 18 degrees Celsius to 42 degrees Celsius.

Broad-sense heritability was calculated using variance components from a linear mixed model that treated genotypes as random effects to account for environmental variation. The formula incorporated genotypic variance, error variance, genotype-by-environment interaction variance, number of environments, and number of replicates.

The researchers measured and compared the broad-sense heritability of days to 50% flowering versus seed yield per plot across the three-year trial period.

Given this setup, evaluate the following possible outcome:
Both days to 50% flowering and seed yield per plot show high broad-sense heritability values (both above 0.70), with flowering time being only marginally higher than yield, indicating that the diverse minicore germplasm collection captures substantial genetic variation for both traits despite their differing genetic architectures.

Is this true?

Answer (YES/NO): NO